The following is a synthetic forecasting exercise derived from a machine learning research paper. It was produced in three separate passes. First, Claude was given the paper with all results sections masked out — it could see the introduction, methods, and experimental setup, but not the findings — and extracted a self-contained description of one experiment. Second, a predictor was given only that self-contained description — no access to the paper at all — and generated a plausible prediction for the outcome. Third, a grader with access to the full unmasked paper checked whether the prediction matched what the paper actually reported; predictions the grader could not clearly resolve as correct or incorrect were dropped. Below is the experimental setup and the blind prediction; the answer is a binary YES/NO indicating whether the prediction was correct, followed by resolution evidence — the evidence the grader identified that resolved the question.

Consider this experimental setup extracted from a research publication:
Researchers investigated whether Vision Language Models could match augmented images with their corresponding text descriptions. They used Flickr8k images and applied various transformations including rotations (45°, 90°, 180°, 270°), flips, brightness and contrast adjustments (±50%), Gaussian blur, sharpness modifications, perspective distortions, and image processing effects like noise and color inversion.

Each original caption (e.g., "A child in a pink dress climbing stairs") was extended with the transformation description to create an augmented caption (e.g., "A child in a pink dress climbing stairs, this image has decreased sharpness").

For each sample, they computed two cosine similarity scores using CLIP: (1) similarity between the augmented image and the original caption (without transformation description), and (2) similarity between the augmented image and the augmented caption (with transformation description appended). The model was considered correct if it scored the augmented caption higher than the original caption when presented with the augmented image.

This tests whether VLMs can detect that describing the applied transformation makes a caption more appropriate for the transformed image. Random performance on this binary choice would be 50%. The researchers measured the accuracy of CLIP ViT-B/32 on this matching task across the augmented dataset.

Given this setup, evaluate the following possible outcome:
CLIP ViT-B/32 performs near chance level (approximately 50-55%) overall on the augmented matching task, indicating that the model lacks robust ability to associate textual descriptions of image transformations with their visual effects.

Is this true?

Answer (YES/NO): NO